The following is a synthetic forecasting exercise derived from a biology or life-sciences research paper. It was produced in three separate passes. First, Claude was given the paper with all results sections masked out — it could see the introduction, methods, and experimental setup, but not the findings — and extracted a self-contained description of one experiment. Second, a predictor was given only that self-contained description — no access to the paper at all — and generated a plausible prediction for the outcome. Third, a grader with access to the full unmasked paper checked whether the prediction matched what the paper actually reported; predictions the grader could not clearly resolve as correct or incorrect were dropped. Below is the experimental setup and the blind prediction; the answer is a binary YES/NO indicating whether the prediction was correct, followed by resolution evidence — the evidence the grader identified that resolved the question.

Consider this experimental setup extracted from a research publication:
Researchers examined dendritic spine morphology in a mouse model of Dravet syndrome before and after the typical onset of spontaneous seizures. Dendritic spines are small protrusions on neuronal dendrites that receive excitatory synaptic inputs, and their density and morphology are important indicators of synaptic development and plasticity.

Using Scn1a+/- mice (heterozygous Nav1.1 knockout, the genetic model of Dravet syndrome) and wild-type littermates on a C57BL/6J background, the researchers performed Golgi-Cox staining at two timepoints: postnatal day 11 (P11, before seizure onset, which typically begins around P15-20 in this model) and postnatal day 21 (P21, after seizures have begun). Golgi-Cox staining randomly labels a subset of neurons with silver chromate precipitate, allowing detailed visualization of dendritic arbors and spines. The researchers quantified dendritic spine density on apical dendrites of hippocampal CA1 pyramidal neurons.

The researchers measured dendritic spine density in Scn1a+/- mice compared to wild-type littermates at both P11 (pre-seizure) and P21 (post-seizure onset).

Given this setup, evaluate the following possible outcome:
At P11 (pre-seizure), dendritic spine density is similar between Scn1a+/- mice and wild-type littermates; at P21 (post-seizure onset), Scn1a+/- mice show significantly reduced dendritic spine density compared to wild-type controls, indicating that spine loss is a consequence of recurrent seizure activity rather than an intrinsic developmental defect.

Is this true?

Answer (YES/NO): NO